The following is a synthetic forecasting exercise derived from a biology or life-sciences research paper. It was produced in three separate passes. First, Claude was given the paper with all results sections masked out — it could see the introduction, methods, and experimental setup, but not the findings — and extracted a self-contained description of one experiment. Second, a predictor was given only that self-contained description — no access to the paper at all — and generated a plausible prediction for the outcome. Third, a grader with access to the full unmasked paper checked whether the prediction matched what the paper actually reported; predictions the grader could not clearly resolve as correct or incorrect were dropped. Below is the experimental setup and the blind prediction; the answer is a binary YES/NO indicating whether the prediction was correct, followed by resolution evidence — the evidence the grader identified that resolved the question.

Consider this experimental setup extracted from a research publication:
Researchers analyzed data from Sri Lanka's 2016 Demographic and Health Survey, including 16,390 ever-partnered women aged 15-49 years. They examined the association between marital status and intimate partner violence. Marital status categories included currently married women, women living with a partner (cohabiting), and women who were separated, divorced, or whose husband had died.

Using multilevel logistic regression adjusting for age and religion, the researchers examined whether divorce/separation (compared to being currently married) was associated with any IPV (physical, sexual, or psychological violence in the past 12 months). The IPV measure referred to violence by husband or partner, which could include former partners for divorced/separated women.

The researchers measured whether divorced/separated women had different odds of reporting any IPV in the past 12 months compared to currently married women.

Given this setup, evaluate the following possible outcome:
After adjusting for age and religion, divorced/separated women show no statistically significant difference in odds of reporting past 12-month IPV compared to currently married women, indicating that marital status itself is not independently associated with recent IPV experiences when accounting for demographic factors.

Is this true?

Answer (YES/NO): NO